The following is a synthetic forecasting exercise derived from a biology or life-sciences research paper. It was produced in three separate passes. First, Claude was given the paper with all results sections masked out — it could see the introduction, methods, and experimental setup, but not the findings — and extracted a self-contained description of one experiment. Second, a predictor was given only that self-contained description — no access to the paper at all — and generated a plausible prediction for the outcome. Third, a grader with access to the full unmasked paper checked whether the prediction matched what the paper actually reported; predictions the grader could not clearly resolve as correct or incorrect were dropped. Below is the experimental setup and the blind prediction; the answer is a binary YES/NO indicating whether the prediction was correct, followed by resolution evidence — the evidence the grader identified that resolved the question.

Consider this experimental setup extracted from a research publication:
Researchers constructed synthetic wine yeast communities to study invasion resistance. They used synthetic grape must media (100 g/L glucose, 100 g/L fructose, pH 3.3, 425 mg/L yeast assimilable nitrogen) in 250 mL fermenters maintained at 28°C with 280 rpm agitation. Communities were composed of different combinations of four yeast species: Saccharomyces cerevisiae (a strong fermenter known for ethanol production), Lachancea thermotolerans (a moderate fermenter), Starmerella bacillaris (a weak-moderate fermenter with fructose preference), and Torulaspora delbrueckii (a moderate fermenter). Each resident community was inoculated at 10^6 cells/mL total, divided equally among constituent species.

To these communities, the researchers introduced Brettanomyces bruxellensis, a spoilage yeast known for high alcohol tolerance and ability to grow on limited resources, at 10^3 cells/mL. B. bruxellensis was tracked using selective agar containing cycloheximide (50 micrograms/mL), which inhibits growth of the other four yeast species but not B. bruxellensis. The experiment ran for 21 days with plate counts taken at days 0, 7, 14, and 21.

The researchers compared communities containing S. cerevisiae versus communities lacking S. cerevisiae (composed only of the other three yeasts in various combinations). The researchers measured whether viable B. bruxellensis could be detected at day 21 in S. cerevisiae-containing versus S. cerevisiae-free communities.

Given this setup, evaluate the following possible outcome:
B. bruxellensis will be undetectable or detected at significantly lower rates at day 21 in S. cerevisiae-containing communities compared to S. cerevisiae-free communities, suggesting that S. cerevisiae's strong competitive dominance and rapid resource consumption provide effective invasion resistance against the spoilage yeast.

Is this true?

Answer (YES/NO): YES